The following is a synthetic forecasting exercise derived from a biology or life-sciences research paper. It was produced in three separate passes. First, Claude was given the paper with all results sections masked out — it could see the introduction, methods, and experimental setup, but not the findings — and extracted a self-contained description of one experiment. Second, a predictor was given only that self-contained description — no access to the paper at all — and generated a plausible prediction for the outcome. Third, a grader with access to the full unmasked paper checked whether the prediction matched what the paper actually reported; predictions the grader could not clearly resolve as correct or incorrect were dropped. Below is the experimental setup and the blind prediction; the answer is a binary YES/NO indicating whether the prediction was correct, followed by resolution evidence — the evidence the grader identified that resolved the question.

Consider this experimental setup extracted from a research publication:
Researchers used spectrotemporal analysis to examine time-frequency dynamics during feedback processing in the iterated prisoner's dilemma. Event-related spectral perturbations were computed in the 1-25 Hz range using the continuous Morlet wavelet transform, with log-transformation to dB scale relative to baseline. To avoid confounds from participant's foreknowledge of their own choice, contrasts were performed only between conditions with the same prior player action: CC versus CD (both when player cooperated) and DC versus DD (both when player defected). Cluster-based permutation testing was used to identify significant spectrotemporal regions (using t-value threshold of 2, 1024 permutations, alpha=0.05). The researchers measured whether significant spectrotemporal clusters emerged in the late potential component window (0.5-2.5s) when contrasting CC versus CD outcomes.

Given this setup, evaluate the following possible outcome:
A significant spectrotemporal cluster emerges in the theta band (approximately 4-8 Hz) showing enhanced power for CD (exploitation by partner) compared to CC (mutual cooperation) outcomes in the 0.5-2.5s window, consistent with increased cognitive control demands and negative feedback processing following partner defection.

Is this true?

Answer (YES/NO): NO